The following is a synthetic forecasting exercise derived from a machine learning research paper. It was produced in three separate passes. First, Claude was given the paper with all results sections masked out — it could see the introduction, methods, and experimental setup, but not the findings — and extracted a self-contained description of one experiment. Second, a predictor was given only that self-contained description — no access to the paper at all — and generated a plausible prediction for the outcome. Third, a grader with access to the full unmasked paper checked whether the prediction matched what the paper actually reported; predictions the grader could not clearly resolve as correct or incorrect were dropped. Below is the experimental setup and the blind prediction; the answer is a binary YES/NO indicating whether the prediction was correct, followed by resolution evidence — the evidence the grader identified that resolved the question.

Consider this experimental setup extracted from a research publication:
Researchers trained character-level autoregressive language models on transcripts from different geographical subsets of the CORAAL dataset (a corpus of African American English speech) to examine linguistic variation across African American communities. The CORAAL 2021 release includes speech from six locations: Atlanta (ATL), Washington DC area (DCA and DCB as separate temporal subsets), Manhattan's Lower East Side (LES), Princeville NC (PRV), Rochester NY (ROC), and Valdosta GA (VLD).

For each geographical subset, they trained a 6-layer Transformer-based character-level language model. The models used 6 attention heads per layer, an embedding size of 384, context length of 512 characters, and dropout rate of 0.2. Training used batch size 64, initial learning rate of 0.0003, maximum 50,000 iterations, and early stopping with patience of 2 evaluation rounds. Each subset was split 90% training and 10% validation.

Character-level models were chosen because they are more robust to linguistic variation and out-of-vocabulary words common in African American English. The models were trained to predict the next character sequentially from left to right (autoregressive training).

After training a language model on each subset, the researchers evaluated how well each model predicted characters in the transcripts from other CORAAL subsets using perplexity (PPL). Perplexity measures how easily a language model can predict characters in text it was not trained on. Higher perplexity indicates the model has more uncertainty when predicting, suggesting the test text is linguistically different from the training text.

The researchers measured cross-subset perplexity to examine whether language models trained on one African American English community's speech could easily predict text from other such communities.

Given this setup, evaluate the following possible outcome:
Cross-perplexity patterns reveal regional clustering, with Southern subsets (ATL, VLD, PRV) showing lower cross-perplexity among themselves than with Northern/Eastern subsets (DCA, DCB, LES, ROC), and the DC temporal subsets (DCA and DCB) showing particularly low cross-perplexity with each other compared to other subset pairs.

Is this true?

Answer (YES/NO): NO